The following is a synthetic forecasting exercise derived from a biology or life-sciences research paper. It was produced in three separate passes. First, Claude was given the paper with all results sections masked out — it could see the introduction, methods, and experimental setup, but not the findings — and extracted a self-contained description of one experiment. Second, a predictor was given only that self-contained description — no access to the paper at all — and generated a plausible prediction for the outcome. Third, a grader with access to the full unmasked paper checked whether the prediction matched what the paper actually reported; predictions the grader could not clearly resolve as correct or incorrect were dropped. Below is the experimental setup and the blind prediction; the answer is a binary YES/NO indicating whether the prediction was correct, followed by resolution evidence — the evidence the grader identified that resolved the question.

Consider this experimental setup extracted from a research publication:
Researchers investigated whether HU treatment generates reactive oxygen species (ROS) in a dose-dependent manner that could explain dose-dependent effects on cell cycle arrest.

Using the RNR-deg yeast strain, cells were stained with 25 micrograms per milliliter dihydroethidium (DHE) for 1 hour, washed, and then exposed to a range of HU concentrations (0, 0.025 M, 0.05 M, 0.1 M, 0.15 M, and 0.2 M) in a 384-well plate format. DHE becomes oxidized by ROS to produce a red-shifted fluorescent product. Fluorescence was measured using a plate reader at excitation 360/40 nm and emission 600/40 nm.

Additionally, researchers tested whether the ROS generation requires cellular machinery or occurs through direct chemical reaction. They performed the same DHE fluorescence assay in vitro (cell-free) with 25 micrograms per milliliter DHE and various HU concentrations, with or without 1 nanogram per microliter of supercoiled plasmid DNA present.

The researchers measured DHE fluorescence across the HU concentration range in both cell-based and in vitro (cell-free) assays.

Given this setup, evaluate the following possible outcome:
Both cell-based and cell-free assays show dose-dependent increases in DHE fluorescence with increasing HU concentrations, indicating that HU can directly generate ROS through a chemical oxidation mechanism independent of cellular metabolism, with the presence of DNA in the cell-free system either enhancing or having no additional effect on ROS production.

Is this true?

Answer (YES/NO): NO